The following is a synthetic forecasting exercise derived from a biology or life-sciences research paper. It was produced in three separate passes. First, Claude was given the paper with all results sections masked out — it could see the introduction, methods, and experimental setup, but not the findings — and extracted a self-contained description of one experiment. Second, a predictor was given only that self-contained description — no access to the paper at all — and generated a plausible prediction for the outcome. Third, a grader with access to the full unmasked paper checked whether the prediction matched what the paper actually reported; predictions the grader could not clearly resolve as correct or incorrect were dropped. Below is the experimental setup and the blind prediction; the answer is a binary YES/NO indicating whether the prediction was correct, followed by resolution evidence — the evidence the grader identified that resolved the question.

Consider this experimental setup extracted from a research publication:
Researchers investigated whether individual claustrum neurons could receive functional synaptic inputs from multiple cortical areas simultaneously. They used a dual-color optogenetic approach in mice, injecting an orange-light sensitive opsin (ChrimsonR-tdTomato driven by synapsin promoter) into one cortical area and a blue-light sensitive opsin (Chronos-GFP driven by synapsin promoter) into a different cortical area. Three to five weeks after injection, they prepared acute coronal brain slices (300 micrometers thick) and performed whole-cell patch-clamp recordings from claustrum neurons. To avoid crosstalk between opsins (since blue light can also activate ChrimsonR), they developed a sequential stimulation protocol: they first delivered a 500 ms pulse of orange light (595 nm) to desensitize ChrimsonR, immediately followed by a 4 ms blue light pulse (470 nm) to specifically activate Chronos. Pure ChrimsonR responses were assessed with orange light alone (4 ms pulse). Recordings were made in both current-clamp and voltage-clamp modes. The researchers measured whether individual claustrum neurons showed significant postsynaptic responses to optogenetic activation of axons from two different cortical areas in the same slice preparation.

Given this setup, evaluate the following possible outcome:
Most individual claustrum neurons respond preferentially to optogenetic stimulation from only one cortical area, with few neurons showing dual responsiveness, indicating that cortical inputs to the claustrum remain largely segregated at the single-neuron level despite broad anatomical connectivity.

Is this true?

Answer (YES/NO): NO